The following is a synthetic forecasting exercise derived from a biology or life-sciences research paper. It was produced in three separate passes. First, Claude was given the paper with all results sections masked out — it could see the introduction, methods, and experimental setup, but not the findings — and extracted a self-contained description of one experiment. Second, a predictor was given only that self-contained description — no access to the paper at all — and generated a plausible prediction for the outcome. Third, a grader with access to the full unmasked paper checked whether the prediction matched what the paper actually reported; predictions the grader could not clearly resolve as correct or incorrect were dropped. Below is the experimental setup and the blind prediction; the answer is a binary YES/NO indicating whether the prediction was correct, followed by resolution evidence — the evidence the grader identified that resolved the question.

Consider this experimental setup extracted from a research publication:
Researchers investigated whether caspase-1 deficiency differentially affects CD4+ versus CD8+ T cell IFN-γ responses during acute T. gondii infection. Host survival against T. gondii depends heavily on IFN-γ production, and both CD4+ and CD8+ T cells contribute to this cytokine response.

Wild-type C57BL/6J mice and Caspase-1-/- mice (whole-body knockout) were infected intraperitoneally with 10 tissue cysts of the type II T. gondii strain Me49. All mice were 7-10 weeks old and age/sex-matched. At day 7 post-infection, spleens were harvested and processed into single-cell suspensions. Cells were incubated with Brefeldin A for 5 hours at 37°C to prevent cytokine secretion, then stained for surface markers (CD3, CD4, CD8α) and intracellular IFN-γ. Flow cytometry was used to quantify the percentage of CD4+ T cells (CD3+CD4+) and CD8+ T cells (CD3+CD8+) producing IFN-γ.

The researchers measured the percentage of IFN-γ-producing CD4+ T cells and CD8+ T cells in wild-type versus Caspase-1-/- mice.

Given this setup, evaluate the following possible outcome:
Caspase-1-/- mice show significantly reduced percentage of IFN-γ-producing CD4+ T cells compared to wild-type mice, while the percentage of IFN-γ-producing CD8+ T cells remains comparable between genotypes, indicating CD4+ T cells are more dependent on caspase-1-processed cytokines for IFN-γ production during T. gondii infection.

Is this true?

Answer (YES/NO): YES